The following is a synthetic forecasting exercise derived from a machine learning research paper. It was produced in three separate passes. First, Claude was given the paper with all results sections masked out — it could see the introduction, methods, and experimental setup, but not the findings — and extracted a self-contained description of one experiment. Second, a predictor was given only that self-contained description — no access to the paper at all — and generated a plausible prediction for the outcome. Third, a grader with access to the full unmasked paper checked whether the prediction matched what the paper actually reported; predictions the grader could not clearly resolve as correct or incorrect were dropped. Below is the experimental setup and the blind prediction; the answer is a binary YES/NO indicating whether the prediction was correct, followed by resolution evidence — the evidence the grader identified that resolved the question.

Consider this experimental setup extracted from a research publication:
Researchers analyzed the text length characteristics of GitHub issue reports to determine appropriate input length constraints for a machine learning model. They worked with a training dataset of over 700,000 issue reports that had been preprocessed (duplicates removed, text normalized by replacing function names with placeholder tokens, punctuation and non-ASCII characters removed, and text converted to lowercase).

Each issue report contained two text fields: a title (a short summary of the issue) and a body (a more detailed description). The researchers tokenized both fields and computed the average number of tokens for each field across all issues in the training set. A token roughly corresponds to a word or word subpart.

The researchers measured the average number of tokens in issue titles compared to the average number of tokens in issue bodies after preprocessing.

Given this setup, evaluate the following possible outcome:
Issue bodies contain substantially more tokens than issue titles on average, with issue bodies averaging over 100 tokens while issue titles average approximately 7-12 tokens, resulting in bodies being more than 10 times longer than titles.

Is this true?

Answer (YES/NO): NO